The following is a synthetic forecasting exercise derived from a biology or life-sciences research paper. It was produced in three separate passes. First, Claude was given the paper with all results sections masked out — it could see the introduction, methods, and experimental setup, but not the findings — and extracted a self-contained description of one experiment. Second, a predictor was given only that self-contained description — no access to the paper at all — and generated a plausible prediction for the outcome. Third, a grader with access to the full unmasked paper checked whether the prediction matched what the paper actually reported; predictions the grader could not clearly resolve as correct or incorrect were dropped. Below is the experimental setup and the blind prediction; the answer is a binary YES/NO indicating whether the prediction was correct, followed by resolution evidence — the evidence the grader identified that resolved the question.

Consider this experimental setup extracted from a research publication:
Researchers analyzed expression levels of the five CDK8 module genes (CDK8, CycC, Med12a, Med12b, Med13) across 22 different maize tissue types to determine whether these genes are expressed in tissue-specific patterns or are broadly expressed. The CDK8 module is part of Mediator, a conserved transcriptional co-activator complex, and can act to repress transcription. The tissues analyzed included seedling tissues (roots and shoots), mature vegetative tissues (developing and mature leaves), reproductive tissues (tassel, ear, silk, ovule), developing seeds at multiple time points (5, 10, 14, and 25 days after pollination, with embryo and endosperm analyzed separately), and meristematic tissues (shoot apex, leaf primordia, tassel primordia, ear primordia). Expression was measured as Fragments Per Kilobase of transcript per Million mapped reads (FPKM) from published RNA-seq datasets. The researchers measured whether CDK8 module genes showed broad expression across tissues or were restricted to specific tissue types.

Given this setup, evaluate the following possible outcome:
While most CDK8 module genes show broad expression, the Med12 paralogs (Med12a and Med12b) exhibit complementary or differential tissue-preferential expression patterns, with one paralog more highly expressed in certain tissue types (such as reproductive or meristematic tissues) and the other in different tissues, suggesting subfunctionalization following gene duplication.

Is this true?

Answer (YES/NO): NO